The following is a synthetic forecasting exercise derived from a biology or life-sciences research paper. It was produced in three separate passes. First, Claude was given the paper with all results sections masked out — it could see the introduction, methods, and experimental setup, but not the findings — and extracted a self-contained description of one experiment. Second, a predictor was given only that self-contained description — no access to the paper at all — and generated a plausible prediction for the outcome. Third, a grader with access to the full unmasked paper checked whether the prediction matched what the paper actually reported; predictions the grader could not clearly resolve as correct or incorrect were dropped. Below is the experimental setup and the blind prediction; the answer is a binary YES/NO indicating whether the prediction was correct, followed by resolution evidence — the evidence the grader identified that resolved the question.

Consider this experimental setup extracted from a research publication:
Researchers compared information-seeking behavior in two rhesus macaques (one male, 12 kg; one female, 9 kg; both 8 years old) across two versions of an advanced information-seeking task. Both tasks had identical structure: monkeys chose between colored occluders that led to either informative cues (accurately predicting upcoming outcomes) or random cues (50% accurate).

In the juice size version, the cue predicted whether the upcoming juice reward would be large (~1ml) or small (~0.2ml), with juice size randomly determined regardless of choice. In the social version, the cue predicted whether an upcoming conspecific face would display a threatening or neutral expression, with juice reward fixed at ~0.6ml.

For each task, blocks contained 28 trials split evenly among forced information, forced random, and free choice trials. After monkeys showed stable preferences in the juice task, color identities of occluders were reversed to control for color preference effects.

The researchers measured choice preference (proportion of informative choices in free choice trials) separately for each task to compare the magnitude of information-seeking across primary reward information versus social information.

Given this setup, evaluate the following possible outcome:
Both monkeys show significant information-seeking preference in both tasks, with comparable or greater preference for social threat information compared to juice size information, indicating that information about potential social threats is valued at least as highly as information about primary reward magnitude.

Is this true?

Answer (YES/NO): NO